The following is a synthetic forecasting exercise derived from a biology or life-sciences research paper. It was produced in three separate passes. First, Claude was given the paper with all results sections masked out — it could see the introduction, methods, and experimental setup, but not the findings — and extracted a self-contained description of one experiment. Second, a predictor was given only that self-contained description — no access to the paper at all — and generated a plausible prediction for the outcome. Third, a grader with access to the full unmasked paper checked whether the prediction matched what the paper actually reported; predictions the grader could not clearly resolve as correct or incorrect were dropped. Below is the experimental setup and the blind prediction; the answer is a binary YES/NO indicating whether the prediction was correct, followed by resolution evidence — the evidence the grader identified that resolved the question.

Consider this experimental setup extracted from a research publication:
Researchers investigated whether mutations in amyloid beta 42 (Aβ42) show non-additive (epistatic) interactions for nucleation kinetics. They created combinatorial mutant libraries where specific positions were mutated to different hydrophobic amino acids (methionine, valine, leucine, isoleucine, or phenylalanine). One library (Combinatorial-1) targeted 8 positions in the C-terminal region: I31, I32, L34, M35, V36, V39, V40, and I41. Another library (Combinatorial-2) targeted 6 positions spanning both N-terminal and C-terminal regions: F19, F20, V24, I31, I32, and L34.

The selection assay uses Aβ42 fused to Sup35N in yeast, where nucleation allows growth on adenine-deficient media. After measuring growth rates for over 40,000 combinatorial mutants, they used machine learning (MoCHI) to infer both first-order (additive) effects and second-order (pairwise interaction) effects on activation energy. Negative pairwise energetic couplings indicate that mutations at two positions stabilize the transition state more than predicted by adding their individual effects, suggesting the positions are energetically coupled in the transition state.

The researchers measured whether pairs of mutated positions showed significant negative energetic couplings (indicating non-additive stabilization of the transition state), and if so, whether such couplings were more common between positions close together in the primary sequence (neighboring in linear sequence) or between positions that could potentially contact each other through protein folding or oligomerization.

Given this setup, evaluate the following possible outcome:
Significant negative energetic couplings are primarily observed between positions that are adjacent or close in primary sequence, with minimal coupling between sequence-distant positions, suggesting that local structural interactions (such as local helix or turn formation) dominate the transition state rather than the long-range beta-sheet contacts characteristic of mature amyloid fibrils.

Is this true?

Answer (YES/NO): NO